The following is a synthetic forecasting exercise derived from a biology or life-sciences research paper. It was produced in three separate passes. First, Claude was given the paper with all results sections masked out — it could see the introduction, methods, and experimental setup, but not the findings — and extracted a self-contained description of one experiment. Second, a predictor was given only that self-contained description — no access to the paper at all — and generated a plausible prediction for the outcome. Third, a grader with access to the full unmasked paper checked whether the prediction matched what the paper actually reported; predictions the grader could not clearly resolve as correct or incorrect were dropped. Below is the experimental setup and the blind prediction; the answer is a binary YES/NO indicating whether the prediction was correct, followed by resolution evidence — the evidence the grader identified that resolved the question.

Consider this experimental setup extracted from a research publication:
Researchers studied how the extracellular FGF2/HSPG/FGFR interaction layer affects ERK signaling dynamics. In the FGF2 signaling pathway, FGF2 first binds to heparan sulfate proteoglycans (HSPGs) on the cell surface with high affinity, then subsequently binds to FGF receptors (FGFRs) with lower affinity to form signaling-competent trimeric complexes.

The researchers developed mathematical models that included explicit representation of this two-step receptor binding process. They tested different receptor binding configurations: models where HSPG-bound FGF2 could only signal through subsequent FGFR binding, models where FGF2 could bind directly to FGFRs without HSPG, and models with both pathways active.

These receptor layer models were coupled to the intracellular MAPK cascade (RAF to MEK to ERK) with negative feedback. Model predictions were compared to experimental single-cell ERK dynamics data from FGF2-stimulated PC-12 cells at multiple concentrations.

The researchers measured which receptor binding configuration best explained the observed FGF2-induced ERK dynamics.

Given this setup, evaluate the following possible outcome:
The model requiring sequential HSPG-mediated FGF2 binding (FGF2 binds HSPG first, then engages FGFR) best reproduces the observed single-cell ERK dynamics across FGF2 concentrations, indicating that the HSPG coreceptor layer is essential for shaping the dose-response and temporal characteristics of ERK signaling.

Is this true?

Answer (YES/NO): NO